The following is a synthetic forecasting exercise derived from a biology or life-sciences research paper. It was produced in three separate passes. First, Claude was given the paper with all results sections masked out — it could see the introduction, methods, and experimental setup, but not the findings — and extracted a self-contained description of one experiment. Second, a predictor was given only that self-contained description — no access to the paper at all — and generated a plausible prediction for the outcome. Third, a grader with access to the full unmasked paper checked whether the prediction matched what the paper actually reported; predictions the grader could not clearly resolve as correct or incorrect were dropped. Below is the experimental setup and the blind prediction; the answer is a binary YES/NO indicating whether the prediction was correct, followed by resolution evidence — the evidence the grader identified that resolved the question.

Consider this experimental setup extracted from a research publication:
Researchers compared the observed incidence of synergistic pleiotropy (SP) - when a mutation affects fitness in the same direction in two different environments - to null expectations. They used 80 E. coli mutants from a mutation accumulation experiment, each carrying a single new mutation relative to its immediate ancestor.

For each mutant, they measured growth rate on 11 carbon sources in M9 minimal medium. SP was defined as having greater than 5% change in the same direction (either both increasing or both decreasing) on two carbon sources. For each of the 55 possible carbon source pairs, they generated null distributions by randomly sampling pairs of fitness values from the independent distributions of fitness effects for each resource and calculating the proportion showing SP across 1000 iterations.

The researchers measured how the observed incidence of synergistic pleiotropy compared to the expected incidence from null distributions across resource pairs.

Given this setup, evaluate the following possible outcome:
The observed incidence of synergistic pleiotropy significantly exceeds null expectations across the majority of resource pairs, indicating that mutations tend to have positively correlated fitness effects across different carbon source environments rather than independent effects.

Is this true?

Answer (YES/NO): YES